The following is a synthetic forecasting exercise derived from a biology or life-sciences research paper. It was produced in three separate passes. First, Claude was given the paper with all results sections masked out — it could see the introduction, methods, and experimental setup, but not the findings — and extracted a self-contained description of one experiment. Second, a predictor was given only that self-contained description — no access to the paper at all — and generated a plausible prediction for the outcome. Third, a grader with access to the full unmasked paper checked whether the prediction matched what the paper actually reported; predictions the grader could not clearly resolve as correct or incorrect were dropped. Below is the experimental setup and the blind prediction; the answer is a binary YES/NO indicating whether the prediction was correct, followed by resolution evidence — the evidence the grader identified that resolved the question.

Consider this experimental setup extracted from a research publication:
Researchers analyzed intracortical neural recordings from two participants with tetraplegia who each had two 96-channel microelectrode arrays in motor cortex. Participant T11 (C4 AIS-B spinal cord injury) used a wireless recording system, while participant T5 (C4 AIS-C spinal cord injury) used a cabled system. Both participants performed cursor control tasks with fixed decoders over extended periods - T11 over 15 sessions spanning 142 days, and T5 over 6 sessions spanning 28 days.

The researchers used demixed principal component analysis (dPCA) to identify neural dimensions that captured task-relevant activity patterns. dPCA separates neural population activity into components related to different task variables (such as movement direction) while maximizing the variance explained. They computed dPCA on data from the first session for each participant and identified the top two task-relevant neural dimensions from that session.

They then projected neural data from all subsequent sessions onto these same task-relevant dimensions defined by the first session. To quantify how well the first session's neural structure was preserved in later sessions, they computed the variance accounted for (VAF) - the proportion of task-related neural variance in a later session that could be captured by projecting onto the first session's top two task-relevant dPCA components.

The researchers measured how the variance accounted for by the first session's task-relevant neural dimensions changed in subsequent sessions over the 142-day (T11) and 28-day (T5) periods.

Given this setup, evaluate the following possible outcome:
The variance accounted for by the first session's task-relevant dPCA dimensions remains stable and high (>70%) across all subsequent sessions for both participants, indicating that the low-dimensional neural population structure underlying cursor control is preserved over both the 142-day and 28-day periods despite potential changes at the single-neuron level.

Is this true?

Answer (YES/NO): NO